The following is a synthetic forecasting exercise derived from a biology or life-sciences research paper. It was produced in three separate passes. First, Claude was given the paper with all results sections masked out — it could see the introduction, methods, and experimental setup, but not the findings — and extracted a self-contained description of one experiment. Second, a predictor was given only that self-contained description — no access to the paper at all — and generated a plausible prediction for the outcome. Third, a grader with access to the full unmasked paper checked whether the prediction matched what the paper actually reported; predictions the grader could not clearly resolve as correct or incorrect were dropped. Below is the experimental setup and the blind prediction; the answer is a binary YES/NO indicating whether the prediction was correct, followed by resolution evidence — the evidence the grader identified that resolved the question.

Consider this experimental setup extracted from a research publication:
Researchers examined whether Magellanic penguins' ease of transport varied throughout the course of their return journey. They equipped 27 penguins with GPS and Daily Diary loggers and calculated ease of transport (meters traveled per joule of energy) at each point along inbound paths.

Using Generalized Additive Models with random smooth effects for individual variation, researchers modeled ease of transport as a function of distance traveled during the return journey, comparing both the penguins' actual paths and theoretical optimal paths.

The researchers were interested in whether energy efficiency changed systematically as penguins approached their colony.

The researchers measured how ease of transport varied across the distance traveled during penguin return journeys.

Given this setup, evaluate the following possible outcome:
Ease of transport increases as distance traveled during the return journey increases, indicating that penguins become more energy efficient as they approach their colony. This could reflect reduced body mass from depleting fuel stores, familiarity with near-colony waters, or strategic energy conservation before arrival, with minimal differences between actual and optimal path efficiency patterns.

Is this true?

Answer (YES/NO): NO